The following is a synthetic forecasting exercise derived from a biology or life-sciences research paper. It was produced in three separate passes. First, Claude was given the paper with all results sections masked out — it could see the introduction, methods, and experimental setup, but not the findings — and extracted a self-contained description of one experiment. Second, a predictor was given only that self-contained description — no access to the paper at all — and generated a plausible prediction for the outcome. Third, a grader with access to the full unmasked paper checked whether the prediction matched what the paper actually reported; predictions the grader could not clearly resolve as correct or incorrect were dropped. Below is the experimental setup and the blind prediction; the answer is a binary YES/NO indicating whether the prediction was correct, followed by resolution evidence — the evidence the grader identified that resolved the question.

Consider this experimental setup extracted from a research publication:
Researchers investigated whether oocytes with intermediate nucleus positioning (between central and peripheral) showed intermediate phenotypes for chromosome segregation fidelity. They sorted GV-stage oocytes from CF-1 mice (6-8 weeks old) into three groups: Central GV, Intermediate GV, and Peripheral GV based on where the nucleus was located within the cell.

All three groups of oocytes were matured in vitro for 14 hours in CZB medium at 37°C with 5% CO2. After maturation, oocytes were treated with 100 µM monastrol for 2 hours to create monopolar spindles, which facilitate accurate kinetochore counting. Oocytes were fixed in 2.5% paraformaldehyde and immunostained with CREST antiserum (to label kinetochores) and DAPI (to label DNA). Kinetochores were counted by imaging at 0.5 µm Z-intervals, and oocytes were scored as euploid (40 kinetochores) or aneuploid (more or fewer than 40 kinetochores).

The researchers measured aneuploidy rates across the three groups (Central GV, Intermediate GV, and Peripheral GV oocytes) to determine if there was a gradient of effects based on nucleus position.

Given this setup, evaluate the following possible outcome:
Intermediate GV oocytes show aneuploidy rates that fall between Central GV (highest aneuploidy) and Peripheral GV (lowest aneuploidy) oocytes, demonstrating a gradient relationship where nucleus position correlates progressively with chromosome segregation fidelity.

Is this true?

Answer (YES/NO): NO